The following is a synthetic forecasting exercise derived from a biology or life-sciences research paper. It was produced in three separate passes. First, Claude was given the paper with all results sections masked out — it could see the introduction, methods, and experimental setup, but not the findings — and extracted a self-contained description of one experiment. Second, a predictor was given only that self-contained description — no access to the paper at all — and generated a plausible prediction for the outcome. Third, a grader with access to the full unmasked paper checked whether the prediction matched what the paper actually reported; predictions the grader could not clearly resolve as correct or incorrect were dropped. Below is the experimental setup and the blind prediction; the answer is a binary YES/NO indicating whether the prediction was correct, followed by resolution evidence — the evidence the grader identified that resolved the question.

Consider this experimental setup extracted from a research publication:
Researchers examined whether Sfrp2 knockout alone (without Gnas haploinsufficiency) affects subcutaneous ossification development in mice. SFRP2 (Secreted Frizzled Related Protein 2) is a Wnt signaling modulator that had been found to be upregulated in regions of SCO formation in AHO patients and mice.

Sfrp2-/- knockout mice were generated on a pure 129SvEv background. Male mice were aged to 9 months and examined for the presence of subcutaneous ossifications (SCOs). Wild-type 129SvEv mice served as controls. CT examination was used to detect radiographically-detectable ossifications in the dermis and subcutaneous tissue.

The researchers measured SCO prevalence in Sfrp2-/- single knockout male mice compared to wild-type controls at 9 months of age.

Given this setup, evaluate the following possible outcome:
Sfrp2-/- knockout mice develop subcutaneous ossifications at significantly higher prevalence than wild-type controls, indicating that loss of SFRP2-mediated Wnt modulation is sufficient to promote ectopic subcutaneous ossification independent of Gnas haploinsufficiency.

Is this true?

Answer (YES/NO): NO